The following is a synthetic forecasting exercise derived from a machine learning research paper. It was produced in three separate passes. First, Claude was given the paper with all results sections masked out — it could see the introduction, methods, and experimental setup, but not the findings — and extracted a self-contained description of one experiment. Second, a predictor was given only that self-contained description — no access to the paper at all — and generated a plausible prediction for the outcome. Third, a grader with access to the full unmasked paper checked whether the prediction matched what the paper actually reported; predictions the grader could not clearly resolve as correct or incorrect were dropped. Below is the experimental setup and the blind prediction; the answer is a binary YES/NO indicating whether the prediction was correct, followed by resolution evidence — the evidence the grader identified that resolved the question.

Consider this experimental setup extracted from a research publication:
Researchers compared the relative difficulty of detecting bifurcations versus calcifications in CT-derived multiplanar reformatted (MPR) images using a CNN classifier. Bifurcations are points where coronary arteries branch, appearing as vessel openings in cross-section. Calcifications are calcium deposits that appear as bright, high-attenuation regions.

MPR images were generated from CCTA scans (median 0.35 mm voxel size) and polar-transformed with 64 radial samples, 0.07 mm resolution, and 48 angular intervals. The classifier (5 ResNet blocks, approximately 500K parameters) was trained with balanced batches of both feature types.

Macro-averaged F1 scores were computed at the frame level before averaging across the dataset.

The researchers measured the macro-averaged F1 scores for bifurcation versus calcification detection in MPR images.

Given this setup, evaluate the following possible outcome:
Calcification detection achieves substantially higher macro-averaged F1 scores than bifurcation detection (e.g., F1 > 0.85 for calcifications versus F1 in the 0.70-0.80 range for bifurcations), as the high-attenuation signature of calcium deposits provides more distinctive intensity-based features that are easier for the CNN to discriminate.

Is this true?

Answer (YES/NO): NO